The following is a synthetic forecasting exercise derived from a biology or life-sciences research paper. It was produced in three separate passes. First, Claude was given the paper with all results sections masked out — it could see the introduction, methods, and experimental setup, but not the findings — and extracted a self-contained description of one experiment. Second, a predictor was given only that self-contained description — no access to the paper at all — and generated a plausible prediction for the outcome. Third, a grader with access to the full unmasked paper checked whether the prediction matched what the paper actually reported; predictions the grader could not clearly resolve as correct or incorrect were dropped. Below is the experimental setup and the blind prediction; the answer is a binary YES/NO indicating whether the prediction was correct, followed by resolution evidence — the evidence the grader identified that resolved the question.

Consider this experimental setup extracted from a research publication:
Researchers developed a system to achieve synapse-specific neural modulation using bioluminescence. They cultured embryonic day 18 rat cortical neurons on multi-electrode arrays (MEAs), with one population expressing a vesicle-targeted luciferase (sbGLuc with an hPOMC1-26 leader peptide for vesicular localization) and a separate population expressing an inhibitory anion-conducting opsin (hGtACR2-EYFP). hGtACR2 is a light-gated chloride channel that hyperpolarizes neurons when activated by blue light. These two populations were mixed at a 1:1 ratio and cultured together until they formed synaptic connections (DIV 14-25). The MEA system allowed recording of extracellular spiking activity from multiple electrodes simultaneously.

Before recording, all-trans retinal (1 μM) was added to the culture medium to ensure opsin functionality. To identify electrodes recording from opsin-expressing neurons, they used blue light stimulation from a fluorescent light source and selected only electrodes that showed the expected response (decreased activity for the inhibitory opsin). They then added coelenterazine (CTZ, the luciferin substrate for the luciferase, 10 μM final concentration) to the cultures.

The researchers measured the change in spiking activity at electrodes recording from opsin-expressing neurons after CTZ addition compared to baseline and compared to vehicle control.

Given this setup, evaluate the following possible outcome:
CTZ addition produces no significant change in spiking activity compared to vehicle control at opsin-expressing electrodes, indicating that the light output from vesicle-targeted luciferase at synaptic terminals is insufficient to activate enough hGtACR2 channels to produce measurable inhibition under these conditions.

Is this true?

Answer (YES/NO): NO